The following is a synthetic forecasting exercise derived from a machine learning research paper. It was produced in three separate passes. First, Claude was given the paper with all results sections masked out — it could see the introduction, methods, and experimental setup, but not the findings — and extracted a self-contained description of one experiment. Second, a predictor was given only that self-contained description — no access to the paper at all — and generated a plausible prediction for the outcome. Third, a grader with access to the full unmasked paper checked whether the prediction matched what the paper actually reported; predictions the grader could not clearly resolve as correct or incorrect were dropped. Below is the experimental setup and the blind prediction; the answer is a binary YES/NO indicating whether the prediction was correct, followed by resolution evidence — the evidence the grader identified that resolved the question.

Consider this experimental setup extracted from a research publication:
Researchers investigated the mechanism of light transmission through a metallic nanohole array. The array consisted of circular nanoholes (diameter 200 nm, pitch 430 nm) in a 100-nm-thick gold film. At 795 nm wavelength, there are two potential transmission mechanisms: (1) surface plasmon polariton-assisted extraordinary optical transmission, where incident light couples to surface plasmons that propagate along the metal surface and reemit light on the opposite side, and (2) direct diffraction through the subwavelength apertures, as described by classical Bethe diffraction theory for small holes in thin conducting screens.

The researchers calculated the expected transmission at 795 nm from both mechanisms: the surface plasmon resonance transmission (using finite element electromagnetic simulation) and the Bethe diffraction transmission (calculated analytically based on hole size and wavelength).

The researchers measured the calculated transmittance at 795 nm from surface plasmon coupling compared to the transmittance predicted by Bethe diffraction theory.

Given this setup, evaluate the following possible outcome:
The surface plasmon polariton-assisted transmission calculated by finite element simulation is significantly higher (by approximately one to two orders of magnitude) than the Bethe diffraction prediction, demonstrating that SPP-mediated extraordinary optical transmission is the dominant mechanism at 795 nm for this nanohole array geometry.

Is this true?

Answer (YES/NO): YES